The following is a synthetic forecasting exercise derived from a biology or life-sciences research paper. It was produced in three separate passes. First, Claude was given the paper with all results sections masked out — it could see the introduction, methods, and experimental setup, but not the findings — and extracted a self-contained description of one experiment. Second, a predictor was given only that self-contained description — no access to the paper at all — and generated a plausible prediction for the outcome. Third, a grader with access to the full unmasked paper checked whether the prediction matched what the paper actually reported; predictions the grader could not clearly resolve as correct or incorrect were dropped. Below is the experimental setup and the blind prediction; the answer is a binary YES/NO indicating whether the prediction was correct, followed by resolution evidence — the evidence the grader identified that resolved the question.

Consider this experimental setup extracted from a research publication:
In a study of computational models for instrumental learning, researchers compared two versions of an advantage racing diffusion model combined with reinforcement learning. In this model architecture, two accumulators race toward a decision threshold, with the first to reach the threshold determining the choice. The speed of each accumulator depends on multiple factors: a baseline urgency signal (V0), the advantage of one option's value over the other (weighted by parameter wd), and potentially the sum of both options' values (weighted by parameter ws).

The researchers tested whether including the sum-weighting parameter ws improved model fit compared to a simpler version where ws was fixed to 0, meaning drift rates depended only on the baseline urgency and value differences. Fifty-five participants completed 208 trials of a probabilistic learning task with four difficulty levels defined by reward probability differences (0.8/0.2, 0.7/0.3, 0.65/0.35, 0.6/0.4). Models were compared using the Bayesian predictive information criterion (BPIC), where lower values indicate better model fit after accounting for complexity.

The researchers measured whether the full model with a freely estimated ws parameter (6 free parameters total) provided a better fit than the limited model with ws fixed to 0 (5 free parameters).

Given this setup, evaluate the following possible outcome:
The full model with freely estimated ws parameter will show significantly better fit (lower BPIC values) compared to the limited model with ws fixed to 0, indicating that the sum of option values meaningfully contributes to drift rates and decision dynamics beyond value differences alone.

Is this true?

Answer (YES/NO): NO